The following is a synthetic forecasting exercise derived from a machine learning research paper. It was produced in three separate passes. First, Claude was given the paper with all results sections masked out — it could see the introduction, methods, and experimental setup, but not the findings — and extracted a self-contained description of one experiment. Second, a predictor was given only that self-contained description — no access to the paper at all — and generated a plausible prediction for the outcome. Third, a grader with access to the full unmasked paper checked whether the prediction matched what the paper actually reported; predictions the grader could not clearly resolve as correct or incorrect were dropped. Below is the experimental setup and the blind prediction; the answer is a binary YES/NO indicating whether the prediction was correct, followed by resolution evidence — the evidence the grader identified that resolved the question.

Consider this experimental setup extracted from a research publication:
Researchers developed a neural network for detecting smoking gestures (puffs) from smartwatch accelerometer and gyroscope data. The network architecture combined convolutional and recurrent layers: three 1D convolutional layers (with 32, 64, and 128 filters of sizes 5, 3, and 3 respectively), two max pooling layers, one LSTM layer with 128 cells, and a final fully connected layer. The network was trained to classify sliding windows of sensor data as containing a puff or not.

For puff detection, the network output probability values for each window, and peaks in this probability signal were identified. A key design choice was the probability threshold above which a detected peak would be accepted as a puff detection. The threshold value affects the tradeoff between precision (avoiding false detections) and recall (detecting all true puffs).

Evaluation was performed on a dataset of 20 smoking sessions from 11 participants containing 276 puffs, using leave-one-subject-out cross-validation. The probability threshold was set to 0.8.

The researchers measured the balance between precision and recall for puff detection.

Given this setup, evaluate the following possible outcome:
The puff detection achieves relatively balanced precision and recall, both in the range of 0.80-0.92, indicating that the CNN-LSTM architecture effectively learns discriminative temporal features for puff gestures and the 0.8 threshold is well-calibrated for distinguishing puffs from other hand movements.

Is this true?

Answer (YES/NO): NO